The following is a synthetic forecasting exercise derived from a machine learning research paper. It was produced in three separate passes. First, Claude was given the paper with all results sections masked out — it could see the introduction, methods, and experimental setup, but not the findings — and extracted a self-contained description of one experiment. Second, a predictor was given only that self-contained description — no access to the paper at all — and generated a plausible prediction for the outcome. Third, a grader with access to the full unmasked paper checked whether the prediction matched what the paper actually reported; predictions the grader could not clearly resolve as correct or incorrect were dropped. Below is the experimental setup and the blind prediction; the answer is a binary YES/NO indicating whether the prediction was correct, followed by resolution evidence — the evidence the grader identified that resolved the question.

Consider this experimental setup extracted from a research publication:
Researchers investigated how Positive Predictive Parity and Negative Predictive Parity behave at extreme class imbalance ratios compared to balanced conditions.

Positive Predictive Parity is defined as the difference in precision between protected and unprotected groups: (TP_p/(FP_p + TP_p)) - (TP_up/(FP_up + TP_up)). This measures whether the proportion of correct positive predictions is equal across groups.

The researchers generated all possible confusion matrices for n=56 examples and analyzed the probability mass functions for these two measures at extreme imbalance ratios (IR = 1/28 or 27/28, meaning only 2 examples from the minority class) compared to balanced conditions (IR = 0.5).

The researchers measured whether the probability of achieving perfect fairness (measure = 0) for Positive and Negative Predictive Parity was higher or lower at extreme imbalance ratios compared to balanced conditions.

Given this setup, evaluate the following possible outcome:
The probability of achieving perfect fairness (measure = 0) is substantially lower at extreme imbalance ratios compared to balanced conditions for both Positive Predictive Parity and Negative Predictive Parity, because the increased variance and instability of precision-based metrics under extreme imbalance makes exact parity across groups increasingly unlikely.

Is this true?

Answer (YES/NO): NO